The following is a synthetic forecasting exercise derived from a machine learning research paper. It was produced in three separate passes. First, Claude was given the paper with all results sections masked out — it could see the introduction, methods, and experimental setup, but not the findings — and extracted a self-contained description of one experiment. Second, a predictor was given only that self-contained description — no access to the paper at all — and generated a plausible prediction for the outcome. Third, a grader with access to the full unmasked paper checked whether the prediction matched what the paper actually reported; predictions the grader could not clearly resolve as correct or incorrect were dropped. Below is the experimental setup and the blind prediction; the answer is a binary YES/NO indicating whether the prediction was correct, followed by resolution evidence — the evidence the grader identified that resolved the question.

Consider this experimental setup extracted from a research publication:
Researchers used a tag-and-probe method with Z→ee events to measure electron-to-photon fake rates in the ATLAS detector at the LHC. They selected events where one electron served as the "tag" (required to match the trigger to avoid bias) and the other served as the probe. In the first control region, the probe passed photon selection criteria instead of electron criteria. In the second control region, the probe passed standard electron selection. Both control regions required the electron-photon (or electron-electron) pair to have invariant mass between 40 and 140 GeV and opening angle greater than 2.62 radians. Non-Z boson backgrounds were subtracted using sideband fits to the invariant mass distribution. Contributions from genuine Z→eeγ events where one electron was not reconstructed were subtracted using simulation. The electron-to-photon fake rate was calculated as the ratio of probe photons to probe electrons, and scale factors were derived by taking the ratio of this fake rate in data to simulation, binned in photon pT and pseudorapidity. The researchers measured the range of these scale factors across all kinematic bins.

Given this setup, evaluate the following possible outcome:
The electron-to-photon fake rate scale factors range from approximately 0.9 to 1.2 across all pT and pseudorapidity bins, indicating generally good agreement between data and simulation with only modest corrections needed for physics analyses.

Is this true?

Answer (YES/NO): NO